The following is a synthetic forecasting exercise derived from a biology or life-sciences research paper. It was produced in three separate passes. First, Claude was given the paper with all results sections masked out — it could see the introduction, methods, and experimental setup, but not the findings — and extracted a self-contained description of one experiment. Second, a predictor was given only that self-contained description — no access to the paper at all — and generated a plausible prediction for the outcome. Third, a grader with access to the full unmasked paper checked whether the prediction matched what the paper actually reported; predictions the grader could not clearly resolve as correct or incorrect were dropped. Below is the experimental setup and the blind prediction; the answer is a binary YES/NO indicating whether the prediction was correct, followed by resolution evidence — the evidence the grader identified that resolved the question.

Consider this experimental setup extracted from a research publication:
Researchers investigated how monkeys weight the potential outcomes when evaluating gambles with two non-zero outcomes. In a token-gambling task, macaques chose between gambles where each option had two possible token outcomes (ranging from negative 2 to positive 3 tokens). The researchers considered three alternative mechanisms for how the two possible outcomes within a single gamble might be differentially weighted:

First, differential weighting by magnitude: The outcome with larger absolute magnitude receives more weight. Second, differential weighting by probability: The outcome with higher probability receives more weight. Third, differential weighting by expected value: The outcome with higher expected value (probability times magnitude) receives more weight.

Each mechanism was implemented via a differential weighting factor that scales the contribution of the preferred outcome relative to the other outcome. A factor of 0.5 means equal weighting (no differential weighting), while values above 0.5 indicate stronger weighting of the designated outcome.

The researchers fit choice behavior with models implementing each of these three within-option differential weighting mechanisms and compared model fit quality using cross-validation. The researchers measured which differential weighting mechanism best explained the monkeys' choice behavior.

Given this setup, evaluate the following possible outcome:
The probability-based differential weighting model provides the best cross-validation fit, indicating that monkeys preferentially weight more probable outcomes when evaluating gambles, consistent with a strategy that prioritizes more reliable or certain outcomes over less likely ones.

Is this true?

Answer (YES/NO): NO